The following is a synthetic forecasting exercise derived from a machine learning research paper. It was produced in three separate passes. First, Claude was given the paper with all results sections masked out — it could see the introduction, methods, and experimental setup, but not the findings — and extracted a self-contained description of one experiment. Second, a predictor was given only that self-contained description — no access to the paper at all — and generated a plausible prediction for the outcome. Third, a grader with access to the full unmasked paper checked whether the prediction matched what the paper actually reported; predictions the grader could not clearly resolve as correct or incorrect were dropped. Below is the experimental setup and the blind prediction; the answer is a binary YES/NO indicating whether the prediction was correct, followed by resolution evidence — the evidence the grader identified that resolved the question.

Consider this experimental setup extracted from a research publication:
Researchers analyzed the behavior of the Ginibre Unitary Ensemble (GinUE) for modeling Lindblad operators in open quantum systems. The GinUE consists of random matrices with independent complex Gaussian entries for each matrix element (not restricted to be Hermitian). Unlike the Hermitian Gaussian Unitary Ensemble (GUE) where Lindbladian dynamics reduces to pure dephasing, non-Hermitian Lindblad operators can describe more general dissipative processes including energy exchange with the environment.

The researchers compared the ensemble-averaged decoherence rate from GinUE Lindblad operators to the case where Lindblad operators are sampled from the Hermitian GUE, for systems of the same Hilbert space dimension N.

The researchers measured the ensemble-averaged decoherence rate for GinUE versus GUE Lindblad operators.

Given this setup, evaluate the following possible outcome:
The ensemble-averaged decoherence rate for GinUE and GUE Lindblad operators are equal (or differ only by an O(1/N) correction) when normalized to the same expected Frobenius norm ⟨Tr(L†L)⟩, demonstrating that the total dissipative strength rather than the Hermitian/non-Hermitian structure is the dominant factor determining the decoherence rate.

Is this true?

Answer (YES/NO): YES